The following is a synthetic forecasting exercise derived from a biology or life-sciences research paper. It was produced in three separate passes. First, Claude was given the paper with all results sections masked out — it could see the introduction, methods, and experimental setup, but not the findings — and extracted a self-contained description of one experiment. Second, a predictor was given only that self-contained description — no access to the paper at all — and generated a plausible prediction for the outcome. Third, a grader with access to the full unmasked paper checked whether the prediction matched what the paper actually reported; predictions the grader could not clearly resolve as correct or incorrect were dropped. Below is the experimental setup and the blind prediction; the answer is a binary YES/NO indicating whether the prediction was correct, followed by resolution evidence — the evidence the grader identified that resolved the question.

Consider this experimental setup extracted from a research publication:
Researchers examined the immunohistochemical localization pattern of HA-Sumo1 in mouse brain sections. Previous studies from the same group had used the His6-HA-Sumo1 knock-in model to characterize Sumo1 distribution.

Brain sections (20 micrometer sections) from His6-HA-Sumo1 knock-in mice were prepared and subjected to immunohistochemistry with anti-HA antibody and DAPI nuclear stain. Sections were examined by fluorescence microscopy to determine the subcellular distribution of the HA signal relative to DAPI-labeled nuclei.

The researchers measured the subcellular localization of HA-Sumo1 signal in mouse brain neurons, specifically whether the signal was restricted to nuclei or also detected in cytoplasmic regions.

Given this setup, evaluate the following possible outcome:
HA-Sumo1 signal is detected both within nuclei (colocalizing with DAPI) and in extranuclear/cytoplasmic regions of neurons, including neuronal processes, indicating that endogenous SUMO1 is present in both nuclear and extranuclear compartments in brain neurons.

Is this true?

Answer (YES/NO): NO